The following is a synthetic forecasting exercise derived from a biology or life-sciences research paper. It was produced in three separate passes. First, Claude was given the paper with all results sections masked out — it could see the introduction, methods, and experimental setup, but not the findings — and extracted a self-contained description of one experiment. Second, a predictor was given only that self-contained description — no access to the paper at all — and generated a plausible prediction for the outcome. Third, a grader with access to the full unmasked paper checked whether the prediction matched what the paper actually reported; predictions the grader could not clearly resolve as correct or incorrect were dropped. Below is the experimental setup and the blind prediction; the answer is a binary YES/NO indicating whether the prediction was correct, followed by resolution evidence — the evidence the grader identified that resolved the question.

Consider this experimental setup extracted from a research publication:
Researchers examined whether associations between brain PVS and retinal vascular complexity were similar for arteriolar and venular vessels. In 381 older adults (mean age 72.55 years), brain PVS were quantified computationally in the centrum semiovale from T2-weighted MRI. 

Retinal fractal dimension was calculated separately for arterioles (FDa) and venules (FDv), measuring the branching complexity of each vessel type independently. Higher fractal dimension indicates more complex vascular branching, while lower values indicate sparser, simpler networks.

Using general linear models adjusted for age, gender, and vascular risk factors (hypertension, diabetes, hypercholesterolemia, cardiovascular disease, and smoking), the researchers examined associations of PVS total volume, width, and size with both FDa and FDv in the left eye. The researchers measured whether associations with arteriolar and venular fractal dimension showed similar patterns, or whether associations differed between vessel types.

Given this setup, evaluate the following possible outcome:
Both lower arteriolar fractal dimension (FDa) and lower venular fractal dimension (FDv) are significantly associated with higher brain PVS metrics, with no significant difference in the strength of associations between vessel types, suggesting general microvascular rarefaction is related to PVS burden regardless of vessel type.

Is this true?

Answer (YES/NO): YES